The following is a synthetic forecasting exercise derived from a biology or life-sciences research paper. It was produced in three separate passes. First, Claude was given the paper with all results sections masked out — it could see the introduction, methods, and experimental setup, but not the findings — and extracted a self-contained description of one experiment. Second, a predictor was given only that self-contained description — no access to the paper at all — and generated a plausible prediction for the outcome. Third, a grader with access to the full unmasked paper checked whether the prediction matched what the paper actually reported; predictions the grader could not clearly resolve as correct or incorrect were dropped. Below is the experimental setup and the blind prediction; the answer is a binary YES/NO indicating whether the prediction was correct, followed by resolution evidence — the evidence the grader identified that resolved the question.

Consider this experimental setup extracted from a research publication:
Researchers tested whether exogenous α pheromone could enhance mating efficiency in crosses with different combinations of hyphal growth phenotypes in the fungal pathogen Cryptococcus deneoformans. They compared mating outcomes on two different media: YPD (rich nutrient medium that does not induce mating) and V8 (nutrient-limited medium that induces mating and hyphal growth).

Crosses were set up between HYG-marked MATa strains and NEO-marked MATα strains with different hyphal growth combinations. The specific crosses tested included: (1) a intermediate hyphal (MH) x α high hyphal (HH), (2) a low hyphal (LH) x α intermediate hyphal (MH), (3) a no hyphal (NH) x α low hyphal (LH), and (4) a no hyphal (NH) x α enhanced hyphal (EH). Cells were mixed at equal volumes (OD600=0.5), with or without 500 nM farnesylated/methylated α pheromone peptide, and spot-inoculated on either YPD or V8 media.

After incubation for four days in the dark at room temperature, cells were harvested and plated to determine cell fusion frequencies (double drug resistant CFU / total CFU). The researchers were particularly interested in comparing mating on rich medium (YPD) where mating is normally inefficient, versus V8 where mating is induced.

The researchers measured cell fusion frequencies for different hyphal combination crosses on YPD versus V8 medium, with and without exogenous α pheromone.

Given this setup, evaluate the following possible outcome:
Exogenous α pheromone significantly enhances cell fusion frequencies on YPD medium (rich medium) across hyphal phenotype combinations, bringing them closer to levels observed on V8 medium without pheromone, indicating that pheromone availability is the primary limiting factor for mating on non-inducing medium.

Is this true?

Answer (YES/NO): NO